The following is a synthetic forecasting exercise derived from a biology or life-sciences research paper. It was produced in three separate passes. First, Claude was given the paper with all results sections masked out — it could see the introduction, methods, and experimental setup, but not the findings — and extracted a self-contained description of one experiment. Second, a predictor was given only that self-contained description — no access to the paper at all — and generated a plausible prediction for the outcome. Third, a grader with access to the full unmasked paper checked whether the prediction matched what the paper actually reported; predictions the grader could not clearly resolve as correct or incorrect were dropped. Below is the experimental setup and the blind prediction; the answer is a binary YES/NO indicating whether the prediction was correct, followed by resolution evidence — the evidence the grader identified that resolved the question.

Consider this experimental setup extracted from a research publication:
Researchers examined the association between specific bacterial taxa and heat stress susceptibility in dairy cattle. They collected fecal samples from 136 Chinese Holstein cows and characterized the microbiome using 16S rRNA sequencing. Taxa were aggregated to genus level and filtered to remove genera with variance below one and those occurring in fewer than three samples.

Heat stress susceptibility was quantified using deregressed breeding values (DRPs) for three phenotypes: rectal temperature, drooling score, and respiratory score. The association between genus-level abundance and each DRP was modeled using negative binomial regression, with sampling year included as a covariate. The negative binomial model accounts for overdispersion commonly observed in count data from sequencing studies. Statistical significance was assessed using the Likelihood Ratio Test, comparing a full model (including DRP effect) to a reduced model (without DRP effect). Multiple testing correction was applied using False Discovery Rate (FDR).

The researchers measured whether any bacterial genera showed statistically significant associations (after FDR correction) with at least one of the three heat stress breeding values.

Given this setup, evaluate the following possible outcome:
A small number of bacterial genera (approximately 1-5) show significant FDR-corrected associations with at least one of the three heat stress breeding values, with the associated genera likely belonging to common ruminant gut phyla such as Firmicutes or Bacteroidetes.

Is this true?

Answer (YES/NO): NO